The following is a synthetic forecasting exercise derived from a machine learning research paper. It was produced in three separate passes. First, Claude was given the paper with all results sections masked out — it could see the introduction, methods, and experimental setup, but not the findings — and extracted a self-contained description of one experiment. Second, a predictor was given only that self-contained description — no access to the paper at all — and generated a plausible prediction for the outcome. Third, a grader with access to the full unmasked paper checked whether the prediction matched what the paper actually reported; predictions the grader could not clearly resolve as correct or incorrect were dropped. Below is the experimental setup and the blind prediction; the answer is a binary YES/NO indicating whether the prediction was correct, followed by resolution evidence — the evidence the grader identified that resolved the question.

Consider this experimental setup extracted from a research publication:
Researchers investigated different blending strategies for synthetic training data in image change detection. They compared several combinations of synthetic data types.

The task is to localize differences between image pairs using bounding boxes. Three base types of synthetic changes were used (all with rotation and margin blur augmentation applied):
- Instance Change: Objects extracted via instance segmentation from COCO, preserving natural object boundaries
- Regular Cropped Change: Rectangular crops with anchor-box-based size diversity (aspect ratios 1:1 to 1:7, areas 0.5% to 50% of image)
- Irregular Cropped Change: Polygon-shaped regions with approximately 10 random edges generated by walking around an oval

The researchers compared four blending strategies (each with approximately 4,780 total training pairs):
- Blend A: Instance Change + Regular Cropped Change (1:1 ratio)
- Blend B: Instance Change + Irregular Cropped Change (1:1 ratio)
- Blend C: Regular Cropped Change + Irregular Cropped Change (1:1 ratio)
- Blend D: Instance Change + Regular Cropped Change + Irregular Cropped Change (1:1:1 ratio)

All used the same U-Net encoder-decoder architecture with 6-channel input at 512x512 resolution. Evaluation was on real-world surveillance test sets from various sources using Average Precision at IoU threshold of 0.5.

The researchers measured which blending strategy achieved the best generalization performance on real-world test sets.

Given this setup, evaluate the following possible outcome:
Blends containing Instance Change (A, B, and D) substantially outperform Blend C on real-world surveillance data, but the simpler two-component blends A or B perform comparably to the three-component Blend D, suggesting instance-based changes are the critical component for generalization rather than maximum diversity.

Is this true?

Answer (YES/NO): NO